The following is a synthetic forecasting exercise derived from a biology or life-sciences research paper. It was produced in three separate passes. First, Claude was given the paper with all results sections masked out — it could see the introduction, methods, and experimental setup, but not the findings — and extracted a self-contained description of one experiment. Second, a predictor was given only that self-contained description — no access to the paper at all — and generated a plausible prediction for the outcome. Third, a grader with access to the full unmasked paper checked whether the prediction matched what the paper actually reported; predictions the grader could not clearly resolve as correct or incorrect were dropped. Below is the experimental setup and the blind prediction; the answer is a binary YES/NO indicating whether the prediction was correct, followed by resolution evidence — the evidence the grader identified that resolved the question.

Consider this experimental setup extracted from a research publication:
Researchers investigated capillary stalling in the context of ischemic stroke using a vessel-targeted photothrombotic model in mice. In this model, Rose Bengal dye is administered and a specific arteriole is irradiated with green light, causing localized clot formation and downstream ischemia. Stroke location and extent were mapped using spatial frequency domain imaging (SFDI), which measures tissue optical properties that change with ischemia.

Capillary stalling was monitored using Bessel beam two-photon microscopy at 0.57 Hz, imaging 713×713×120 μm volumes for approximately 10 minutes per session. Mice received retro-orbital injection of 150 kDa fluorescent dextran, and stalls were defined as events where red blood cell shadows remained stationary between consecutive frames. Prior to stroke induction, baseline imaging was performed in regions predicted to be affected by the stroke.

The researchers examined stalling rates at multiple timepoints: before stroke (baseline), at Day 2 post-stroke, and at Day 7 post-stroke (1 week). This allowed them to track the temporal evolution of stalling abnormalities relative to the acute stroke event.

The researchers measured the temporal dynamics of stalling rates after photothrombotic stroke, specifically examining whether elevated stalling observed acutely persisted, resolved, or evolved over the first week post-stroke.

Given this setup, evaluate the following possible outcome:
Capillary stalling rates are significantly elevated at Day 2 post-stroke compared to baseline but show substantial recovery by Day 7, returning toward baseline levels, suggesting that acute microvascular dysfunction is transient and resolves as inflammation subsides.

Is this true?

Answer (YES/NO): NO